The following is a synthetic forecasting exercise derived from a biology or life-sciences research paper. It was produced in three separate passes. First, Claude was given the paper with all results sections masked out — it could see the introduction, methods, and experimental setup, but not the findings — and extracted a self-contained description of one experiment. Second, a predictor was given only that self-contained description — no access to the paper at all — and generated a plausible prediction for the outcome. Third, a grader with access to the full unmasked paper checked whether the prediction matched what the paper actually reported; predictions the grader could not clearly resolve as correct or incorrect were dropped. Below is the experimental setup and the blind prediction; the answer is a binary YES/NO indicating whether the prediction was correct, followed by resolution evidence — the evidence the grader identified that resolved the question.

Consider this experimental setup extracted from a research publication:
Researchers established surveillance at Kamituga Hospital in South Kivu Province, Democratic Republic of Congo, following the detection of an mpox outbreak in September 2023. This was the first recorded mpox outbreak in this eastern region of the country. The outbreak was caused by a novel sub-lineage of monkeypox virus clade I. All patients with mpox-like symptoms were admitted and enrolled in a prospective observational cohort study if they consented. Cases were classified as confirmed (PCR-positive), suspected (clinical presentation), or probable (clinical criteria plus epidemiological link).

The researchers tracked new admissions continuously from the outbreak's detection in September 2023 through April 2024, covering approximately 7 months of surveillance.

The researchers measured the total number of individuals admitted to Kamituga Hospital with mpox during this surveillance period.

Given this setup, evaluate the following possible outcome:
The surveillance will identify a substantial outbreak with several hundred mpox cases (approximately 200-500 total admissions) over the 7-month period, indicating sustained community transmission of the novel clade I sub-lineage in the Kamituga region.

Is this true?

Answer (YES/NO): YES